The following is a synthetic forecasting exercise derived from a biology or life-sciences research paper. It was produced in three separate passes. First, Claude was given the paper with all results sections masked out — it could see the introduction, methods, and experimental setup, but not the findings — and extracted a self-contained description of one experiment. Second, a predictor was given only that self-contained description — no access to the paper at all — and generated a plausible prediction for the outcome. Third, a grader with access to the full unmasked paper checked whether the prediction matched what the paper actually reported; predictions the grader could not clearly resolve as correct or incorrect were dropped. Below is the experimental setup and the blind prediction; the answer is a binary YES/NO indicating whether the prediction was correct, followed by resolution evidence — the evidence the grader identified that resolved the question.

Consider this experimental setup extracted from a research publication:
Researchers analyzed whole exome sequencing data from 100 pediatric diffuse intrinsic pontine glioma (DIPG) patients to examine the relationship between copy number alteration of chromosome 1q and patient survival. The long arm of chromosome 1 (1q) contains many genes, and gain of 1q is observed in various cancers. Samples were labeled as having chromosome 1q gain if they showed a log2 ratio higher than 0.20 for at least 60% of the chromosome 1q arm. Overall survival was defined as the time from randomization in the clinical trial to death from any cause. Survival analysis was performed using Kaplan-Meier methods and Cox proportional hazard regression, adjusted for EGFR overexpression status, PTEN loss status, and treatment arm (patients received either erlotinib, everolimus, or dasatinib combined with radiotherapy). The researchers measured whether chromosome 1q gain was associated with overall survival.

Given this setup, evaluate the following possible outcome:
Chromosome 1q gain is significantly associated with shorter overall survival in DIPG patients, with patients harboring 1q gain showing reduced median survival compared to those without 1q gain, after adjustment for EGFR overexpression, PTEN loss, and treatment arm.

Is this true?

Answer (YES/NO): NO